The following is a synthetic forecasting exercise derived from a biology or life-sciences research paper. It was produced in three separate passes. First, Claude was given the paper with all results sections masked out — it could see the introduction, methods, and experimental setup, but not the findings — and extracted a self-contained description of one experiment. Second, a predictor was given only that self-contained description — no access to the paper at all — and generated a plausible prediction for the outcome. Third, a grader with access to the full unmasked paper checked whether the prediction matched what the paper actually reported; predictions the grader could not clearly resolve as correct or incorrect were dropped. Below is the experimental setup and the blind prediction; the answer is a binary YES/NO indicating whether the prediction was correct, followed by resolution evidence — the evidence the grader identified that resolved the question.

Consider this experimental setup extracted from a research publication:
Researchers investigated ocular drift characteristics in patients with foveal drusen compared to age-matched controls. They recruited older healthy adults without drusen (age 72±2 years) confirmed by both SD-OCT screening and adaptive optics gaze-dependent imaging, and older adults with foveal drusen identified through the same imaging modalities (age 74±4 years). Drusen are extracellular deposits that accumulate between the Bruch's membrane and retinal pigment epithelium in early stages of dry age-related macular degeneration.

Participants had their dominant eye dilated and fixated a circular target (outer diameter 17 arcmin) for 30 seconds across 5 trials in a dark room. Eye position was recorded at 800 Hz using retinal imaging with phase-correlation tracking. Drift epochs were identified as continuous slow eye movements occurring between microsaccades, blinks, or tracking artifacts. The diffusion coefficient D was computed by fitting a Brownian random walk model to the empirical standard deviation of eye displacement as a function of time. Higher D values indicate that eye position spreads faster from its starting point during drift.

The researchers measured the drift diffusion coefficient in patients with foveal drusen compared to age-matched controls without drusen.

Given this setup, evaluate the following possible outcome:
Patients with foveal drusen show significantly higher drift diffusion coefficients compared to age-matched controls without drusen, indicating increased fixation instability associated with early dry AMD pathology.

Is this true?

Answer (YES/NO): NO